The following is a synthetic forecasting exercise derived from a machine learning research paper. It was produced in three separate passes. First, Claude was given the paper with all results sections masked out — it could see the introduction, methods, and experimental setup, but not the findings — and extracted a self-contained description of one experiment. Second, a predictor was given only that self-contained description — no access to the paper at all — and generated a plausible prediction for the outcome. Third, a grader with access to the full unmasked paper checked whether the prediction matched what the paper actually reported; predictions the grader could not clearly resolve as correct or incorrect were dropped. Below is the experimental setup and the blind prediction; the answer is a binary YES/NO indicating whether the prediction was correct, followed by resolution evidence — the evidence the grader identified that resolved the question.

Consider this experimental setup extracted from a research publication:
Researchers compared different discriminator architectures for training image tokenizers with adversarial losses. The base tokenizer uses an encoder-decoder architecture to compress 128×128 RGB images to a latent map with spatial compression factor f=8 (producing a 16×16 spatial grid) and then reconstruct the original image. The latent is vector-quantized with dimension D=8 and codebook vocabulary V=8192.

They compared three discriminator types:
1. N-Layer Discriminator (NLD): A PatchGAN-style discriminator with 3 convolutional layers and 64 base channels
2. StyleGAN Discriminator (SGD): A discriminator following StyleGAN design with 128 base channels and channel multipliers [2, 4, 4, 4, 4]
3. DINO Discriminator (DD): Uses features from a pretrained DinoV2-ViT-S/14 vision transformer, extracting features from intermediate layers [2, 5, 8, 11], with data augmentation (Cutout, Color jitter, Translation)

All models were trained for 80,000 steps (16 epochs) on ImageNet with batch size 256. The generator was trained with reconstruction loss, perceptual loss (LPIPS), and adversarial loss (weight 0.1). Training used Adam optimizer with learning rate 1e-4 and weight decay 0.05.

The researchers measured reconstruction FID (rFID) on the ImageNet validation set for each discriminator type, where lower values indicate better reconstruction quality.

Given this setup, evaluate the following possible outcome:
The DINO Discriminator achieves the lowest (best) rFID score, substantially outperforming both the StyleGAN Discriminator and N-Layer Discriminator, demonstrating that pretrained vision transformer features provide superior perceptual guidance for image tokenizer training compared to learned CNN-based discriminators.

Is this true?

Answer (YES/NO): YES